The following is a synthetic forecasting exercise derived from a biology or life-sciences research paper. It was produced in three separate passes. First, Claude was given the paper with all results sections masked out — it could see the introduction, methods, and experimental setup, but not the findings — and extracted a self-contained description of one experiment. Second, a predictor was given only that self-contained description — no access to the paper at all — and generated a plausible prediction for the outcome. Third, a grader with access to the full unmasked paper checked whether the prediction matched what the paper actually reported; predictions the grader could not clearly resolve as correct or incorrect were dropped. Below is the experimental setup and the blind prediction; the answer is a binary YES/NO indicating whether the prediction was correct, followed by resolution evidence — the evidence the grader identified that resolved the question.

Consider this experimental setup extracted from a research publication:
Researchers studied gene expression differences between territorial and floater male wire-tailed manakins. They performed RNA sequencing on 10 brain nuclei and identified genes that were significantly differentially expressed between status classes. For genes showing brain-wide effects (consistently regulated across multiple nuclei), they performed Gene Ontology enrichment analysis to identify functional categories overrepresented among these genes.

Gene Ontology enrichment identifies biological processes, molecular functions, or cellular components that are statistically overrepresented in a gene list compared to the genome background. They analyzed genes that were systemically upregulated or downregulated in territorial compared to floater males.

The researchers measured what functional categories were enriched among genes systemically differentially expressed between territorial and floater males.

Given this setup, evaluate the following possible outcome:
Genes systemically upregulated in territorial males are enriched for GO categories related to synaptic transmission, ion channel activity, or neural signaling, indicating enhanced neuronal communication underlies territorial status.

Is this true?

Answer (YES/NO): NO